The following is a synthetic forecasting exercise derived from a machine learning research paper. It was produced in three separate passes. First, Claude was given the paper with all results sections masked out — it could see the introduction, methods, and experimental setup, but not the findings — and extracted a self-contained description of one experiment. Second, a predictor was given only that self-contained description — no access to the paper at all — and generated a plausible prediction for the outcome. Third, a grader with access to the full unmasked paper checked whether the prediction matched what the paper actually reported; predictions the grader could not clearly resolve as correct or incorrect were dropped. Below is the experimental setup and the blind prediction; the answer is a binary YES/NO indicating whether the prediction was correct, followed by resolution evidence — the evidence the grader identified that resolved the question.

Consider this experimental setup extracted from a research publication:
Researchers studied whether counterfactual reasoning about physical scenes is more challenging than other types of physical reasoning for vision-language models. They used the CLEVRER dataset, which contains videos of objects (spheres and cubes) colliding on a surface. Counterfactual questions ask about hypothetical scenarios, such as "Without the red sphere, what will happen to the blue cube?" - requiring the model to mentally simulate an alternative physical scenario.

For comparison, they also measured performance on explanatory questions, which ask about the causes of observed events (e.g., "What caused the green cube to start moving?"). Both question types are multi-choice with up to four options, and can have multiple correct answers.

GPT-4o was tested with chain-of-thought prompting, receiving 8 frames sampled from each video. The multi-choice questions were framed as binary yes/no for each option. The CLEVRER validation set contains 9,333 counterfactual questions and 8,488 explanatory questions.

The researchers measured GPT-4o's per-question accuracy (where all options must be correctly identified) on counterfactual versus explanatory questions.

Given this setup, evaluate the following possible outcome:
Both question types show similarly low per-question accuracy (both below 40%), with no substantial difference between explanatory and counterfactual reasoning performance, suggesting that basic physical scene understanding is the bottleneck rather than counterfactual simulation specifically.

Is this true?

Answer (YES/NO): NO